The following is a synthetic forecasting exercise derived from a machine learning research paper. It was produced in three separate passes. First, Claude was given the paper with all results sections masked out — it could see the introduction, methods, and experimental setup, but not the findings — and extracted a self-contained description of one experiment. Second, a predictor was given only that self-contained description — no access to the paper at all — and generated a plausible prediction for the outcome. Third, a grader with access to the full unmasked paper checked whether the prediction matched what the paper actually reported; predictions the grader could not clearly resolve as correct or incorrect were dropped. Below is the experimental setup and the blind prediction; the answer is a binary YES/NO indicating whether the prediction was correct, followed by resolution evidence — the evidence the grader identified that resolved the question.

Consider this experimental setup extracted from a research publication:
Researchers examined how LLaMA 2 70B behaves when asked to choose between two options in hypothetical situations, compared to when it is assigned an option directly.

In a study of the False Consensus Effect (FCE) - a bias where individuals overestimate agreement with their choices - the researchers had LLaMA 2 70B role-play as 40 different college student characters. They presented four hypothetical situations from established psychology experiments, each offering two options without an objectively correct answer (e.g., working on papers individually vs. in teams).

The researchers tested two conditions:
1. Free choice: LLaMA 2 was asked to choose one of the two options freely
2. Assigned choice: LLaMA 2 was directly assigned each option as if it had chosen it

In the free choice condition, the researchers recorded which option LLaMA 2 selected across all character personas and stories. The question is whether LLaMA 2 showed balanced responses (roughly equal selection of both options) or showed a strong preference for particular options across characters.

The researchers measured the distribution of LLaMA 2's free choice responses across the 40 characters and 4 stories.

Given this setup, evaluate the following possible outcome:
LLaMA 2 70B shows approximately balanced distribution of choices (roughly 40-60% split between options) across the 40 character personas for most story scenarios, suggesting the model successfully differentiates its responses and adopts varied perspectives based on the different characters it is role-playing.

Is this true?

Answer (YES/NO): NO